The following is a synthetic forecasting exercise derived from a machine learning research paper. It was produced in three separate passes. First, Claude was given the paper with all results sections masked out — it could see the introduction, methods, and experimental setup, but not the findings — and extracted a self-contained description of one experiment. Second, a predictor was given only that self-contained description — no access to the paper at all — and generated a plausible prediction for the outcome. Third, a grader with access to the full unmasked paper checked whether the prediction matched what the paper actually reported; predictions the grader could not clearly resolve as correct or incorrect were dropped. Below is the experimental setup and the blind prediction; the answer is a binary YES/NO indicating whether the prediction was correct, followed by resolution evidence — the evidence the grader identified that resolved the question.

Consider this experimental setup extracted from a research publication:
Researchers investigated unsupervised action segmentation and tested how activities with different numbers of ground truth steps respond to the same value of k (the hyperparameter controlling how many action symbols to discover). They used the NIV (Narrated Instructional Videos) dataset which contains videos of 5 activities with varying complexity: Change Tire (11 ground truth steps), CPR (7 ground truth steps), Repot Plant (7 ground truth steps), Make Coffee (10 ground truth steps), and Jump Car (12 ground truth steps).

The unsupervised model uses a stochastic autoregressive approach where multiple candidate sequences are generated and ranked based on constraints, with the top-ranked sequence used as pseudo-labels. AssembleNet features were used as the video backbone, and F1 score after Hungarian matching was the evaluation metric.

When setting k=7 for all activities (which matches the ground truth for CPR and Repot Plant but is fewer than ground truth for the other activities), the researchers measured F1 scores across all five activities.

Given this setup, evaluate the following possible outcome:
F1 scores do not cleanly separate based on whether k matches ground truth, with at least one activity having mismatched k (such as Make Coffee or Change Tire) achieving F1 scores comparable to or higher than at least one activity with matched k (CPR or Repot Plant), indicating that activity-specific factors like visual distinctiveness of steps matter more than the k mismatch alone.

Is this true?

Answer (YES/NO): YES